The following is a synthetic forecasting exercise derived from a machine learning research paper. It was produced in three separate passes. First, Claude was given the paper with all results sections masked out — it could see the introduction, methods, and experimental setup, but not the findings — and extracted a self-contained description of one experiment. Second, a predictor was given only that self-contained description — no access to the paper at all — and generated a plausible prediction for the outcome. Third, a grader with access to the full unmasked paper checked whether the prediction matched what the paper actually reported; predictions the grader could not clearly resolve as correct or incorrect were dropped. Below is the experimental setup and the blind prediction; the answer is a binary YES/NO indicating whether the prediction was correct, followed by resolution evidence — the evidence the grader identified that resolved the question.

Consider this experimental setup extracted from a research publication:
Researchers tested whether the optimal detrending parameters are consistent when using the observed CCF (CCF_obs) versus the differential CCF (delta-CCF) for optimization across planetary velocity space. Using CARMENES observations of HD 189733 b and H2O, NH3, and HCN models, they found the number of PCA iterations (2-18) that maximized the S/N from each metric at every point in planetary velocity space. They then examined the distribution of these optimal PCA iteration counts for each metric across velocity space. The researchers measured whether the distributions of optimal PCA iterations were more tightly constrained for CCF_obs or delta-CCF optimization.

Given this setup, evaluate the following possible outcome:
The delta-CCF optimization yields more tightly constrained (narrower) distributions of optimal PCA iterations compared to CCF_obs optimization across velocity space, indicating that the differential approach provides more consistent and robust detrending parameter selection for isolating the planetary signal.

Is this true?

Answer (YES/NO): YES